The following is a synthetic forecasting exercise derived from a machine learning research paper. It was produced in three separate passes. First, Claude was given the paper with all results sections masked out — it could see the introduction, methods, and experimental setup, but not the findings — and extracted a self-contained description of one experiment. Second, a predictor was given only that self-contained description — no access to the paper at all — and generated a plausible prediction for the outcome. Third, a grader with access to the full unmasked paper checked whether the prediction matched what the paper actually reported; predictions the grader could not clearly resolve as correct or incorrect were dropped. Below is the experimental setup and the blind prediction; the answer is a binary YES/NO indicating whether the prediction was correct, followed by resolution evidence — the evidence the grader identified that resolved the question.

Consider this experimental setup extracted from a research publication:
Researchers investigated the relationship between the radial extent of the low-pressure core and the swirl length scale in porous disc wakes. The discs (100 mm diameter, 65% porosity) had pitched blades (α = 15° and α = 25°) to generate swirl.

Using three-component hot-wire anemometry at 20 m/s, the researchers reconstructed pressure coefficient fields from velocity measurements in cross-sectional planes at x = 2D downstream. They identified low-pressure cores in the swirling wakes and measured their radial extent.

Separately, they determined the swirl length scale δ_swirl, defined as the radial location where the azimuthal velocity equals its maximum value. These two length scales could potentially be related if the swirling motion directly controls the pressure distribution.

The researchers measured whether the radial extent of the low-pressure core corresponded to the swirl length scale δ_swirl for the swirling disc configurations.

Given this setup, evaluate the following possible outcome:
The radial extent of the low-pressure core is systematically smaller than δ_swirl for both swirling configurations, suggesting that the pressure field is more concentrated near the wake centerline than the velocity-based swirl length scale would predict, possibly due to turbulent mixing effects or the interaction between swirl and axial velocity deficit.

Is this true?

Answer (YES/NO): NO